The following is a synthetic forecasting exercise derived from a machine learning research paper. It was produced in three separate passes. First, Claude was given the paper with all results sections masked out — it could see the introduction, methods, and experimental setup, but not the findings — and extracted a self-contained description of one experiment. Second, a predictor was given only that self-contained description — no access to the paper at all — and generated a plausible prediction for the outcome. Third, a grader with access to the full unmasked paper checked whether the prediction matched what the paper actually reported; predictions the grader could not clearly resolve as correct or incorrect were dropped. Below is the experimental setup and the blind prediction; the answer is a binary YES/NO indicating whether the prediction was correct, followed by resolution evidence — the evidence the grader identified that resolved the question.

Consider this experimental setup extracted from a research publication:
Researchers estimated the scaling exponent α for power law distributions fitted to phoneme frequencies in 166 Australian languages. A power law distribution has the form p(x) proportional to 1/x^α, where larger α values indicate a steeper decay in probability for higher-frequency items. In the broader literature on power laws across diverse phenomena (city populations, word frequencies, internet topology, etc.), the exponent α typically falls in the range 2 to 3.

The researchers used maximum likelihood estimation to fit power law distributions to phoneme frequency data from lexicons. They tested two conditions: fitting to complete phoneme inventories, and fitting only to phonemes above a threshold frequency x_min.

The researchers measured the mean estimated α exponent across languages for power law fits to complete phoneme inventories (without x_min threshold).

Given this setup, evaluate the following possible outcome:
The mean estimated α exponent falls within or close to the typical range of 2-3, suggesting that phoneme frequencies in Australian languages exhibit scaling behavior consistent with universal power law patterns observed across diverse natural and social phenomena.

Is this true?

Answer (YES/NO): NO